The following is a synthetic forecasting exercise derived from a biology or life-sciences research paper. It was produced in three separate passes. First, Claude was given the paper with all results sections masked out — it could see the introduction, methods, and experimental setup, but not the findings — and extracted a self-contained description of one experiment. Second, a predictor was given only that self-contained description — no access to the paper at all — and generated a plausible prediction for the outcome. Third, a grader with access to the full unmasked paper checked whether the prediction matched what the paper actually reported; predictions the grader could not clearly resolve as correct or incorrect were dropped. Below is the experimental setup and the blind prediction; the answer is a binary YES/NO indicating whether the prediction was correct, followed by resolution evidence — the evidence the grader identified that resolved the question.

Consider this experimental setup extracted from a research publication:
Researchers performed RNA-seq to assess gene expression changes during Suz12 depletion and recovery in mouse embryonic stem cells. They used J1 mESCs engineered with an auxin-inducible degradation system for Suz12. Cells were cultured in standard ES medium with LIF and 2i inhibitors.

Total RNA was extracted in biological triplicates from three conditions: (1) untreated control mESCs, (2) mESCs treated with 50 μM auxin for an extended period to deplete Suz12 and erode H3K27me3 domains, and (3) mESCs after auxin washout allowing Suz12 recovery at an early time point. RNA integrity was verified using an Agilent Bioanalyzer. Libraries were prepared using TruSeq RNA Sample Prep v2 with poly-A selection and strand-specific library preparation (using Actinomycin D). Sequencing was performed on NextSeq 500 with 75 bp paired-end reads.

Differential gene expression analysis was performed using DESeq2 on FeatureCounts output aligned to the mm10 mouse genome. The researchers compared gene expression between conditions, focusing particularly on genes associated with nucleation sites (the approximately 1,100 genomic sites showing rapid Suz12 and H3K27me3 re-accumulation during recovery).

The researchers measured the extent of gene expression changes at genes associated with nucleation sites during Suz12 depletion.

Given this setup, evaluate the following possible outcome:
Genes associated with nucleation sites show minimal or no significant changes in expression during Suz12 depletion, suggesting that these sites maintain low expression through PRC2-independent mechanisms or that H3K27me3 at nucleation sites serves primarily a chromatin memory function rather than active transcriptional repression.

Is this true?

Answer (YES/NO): YES